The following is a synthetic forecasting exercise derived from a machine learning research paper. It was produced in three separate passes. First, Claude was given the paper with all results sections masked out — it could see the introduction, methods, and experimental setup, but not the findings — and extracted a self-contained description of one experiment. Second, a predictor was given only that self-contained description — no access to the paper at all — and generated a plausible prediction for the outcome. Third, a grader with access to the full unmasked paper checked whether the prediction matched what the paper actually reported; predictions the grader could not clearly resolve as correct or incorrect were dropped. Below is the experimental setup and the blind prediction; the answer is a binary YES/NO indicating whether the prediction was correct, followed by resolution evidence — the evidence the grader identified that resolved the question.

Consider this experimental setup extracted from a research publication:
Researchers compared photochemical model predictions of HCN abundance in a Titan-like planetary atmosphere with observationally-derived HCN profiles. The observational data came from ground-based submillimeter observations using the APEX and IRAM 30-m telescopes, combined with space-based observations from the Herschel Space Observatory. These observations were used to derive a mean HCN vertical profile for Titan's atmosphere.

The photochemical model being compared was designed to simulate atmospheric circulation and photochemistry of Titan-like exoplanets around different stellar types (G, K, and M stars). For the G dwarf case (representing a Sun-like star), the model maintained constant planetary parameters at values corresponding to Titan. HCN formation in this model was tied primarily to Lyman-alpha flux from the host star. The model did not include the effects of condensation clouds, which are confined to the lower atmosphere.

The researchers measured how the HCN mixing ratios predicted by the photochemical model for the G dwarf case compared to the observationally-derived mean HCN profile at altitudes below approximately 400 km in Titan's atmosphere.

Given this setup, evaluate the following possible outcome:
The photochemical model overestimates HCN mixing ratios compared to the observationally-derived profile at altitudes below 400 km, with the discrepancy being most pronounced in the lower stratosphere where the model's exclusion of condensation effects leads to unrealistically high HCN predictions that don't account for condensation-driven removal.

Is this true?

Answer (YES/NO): NO